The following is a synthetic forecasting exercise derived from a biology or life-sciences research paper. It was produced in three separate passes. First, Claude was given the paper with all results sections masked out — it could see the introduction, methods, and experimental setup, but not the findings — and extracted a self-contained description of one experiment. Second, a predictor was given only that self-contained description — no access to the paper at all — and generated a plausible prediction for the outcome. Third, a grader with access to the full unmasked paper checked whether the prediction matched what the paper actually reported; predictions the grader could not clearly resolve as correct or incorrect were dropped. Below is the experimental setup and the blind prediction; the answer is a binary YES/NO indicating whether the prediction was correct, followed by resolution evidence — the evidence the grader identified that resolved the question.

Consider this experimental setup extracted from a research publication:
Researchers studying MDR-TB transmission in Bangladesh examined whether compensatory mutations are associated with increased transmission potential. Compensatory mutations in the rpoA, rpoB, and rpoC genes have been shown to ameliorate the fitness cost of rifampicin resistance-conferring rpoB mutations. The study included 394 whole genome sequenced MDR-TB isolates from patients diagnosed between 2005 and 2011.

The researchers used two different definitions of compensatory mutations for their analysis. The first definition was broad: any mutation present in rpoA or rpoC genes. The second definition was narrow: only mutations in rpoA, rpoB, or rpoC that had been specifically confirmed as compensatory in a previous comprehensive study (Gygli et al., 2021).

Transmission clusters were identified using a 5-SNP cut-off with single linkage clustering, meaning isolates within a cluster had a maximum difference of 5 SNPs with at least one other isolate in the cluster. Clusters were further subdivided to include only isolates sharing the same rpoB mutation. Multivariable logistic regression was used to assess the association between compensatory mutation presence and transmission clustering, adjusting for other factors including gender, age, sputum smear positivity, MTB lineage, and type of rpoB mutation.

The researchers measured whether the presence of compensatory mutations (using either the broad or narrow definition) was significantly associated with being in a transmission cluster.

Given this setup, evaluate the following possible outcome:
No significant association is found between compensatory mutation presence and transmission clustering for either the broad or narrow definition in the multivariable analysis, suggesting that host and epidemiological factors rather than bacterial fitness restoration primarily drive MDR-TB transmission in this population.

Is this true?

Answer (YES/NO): NO